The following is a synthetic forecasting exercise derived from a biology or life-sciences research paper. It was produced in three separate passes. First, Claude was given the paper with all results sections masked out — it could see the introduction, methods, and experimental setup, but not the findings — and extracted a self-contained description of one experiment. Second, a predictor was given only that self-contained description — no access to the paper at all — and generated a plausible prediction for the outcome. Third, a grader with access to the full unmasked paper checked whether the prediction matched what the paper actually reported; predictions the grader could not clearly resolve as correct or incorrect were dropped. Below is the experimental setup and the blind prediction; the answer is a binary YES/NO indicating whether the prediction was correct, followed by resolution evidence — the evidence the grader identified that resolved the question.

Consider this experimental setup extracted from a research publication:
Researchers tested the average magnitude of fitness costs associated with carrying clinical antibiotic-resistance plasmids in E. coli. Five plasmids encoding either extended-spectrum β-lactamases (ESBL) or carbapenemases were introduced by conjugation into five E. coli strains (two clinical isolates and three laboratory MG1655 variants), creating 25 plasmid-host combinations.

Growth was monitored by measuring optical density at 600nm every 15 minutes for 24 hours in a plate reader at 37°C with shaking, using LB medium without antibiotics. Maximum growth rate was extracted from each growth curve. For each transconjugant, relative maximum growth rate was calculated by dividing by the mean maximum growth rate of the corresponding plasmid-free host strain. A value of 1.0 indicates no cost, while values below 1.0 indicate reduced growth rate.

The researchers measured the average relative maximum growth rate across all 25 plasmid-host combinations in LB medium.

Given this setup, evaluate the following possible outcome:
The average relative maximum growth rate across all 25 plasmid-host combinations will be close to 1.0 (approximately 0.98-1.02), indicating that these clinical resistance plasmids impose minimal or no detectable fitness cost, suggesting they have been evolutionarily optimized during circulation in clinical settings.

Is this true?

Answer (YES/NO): NO